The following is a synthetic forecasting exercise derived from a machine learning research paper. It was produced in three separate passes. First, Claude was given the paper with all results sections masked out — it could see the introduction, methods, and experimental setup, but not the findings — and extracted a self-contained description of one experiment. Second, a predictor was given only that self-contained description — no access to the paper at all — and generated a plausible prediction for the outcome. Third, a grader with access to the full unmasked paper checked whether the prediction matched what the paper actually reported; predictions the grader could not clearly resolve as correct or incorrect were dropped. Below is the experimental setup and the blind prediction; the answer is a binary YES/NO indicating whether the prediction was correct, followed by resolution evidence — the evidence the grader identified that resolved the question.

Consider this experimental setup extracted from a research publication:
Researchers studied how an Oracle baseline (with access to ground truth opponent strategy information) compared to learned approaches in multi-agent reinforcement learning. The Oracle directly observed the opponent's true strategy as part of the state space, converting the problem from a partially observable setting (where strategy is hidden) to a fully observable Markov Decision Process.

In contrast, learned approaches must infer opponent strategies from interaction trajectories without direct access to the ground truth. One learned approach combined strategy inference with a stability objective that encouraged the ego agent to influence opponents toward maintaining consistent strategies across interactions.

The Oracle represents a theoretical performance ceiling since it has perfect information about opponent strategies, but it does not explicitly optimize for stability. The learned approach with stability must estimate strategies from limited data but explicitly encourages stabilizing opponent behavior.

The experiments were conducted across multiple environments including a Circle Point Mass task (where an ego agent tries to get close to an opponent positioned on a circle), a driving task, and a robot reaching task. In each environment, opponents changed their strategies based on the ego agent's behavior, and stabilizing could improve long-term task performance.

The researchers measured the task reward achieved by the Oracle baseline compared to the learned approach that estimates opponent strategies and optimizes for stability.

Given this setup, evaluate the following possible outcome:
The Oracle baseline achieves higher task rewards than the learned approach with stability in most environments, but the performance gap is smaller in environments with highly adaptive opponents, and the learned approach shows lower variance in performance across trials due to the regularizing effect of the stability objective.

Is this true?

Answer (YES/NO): NO